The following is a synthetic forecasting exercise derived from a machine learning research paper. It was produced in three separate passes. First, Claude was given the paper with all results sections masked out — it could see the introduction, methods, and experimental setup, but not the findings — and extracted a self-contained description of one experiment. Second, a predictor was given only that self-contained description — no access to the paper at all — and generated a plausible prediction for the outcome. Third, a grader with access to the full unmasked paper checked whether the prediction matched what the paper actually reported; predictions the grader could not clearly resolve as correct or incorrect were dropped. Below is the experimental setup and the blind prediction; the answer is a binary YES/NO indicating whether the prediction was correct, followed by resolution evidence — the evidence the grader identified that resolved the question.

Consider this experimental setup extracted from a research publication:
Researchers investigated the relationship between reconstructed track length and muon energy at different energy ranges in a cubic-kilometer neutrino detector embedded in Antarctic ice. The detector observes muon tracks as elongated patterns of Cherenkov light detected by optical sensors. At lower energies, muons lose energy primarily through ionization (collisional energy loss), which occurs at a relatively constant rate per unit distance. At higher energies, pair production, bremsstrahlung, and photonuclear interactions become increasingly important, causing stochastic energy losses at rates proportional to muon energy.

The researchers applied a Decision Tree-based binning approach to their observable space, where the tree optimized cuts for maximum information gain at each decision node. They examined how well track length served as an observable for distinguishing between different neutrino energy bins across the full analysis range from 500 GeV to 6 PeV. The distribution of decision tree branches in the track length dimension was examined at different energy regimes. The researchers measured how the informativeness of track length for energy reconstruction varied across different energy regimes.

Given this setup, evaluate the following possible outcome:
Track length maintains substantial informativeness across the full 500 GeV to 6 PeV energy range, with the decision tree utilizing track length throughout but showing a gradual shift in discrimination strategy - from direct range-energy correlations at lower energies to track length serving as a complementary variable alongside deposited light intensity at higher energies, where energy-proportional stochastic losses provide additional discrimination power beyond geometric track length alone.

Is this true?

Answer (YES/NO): NO